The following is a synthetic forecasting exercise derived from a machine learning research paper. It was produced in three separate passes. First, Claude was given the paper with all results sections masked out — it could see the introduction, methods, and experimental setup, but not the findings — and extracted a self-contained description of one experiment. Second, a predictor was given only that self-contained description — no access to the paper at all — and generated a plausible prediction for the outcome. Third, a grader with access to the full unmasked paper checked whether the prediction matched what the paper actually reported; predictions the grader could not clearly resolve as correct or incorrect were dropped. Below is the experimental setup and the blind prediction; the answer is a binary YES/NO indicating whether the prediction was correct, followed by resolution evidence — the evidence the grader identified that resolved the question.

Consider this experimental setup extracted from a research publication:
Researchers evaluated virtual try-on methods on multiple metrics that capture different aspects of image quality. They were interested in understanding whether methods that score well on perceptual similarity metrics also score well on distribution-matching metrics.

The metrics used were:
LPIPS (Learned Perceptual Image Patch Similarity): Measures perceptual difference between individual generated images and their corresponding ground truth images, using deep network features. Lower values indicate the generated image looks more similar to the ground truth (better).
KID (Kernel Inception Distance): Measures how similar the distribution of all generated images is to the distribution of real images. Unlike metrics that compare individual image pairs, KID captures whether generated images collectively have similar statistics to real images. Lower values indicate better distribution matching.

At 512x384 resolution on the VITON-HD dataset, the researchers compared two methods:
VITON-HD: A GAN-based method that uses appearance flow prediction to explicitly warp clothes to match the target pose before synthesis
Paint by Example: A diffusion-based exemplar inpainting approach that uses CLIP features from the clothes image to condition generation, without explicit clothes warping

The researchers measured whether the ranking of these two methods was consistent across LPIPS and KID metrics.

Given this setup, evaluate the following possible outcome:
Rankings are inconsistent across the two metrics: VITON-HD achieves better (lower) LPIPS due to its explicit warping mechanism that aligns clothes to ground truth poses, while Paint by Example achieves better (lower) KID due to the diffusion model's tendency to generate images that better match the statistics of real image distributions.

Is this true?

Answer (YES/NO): YES